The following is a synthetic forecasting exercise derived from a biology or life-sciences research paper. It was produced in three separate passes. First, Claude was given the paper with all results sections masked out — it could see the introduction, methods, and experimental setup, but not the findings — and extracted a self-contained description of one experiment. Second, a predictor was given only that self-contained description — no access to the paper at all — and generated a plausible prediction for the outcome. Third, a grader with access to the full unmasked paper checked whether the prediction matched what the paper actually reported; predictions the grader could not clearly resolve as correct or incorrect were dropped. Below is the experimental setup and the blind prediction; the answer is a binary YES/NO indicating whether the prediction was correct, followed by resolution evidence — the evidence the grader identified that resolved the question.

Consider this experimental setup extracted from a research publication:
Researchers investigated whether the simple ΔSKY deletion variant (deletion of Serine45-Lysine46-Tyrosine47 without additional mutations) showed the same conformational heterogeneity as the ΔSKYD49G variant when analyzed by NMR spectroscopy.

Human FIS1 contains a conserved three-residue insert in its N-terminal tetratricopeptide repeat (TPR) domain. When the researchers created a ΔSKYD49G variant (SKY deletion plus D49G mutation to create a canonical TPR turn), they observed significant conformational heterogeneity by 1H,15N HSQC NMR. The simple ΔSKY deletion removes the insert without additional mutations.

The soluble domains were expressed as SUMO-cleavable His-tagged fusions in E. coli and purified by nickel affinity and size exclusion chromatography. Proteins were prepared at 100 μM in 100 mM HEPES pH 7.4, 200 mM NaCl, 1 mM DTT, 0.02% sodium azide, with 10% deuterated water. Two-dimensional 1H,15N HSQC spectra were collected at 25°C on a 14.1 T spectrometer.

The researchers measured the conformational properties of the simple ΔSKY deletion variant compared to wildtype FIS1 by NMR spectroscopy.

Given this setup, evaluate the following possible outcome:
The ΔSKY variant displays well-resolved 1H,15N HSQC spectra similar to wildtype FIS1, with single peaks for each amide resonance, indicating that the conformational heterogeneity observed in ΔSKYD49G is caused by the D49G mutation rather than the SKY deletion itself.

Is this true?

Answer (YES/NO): YES